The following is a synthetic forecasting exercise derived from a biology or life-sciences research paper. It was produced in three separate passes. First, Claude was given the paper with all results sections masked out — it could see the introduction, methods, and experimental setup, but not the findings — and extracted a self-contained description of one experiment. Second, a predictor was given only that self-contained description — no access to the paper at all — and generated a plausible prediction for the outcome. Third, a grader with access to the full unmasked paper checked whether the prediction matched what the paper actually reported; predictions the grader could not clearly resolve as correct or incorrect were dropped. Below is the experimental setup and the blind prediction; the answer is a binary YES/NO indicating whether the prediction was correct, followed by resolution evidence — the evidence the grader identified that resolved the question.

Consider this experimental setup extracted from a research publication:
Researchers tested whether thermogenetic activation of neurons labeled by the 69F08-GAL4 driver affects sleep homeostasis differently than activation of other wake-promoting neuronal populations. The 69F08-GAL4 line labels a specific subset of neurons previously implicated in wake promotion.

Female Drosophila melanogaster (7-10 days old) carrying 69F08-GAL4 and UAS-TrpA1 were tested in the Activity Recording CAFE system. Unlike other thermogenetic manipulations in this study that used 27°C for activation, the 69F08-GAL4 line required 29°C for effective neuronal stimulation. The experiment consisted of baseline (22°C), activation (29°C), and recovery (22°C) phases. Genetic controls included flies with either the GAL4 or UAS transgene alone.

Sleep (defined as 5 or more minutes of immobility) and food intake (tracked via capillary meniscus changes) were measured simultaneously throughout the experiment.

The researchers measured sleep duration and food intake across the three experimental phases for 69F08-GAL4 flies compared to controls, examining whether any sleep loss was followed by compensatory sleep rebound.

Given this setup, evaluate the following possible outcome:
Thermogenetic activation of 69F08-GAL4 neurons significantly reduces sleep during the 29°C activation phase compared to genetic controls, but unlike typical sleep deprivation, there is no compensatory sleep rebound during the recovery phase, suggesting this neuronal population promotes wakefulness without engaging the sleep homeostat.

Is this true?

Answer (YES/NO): NO